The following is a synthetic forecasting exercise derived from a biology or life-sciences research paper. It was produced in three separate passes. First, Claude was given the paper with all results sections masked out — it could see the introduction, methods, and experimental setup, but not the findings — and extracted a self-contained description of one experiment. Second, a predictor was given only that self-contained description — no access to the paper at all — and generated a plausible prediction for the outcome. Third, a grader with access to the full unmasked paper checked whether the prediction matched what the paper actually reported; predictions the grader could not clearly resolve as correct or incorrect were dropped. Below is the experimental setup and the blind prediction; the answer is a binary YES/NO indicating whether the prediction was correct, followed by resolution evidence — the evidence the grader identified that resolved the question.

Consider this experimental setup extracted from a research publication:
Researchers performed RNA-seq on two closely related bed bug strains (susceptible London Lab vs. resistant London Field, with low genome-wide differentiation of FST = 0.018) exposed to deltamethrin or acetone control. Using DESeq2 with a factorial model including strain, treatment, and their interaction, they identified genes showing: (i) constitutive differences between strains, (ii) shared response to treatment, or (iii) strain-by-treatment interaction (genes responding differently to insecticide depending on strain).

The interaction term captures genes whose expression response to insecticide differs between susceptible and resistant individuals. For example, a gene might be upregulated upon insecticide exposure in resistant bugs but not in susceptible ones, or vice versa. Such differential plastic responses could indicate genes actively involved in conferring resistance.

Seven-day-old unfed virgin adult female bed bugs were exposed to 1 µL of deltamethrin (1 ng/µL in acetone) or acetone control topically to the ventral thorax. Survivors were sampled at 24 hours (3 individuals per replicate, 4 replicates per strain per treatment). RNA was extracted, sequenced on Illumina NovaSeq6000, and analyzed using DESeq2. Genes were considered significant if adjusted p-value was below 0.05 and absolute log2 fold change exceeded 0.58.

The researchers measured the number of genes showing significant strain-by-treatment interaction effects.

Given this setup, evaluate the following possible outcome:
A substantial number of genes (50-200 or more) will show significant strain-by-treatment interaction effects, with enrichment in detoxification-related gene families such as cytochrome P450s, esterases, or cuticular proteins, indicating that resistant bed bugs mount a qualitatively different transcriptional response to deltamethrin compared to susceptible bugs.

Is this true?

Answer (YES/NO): NO